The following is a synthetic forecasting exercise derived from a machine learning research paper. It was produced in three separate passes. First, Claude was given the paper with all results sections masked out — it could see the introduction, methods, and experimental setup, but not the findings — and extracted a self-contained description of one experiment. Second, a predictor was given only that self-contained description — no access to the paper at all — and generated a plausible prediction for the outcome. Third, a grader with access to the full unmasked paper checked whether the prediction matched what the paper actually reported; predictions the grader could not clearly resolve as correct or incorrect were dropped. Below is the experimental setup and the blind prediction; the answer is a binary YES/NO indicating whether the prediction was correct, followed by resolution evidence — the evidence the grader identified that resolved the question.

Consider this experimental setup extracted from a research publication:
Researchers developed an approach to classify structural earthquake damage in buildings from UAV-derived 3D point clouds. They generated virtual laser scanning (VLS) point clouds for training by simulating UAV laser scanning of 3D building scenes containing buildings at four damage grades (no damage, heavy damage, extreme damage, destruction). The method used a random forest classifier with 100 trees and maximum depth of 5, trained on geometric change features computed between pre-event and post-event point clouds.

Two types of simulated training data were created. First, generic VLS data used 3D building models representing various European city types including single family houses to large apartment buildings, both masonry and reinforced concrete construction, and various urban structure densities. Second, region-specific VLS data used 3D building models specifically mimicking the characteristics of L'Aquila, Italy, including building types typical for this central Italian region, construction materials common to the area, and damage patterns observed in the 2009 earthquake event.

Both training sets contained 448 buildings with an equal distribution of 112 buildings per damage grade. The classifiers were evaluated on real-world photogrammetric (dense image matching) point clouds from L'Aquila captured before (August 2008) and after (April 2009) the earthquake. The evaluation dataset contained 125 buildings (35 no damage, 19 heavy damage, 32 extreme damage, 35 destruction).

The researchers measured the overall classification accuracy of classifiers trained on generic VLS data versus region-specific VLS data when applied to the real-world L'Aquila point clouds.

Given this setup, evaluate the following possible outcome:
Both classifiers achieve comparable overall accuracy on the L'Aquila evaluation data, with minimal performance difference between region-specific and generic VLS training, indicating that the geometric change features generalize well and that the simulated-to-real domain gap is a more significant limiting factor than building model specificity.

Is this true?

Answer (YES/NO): YES